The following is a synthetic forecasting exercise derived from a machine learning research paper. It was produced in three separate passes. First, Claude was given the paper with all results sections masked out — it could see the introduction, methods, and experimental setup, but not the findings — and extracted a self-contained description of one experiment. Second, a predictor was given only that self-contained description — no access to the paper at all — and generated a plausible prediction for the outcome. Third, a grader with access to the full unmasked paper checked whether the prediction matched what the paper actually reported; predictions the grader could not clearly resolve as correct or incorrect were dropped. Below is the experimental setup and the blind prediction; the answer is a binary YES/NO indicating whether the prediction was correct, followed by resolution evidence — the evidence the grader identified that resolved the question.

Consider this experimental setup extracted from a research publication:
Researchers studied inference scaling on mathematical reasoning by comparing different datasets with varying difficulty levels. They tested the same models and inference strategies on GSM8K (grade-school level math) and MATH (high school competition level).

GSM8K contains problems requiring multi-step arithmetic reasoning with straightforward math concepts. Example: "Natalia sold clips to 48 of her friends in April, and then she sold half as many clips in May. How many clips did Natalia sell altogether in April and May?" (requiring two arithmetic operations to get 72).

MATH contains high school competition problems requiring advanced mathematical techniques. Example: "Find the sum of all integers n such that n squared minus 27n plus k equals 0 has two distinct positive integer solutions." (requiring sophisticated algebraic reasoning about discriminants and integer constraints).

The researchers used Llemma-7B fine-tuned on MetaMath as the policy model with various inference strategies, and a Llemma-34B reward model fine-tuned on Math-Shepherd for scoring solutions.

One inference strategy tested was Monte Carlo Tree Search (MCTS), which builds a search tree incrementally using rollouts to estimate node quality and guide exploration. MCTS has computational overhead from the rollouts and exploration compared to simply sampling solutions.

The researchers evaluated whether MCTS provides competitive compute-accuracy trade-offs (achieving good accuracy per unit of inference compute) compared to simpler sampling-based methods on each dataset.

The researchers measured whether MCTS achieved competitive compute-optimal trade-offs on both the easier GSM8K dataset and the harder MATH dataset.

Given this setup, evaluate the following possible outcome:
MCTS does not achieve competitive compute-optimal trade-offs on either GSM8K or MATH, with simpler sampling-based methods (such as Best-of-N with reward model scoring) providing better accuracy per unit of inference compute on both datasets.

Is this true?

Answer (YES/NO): YES